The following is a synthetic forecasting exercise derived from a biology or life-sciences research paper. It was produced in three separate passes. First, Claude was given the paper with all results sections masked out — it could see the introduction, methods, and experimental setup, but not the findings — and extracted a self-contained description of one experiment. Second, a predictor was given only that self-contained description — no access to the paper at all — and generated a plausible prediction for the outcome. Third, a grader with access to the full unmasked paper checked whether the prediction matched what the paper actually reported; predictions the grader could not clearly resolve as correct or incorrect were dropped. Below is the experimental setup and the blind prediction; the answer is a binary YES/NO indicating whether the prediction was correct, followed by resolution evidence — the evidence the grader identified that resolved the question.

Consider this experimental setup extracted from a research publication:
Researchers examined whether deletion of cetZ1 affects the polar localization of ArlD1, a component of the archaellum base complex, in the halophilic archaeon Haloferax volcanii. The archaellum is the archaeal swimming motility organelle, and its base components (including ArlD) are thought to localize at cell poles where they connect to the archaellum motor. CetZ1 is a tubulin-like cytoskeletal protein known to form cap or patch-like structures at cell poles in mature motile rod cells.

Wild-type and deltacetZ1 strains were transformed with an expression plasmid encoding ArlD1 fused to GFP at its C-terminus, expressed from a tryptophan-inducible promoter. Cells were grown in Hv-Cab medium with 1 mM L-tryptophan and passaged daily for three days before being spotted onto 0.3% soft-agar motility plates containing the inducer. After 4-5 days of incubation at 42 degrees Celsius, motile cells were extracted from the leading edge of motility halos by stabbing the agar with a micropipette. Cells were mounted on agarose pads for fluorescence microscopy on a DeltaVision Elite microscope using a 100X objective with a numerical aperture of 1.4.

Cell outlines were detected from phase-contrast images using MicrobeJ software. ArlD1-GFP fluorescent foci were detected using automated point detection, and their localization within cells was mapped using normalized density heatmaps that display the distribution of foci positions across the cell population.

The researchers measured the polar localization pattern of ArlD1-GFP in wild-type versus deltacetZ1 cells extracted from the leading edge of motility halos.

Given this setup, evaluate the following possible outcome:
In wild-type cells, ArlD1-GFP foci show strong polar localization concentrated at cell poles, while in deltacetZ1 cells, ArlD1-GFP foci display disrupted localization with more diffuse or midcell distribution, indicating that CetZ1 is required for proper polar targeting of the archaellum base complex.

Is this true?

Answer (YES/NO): NO